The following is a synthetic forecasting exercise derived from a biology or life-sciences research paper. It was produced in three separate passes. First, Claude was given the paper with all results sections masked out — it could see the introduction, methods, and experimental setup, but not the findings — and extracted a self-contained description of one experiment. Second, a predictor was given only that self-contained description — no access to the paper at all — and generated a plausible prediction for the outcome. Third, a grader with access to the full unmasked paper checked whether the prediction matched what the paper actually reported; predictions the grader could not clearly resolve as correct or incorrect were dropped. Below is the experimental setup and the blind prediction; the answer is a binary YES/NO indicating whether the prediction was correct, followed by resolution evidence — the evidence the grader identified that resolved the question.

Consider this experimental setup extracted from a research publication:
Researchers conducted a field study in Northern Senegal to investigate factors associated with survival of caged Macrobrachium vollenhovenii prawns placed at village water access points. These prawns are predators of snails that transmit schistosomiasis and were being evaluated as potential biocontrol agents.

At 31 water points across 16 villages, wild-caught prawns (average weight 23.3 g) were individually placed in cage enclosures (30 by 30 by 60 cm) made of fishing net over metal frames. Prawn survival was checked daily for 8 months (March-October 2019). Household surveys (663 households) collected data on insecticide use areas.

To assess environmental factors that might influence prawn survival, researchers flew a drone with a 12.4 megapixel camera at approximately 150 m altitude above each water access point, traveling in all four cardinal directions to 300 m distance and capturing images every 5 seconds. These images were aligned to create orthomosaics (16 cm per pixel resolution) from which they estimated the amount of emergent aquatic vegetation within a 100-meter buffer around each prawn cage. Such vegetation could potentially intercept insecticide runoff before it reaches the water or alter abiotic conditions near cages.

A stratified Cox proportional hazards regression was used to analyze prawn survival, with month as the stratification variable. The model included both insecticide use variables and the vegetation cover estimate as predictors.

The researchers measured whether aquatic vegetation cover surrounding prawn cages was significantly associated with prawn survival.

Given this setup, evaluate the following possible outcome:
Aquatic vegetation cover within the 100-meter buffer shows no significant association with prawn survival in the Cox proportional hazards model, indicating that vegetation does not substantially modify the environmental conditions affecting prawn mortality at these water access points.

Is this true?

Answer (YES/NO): NO